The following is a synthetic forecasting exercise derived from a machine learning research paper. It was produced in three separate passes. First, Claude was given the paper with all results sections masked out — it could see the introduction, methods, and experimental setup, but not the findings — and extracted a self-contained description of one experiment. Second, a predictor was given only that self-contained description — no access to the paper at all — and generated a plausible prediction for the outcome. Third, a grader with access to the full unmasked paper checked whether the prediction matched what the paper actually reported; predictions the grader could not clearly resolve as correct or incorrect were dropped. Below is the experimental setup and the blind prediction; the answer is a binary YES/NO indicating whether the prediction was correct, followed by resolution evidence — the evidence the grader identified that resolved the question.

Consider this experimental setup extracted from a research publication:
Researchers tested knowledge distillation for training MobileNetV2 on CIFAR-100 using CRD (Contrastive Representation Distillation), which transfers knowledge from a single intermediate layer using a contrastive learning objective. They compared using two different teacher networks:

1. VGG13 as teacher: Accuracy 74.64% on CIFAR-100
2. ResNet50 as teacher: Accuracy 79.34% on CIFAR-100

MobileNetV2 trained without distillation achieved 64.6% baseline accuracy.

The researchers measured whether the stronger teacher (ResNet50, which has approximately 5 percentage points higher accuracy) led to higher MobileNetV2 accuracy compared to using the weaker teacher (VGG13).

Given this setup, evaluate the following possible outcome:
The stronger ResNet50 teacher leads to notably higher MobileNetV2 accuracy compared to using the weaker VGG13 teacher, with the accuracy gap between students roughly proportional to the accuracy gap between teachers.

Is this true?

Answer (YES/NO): NO